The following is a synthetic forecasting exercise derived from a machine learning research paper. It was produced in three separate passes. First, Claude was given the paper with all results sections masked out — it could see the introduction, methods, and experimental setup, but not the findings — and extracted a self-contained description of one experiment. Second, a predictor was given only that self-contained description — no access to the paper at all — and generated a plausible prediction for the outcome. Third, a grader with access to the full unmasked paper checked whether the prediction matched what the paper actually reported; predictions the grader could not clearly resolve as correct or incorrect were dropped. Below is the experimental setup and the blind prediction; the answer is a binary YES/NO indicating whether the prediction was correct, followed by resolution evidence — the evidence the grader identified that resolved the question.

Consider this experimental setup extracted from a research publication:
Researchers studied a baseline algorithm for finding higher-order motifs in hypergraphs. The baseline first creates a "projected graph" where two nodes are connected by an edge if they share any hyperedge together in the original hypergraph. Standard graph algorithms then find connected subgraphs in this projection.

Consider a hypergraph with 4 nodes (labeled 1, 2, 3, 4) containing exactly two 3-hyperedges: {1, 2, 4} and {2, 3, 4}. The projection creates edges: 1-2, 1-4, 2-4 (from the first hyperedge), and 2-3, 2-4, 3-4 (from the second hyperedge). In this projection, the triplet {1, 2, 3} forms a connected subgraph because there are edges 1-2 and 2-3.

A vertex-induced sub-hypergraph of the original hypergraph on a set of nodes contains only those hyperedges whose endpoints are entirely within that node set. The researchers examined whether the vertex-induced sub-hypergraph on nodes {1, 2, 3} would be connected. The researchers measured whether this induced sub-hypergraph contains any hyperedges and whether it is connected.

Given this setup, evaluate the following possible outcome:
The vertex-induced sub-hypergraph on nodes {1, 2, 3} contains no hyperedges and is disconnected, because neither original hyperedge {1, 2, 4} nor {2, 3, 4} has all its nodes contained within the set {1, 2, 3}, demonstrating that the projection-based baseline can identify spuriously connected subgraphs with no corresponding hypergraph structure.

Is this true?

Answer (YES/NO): YES